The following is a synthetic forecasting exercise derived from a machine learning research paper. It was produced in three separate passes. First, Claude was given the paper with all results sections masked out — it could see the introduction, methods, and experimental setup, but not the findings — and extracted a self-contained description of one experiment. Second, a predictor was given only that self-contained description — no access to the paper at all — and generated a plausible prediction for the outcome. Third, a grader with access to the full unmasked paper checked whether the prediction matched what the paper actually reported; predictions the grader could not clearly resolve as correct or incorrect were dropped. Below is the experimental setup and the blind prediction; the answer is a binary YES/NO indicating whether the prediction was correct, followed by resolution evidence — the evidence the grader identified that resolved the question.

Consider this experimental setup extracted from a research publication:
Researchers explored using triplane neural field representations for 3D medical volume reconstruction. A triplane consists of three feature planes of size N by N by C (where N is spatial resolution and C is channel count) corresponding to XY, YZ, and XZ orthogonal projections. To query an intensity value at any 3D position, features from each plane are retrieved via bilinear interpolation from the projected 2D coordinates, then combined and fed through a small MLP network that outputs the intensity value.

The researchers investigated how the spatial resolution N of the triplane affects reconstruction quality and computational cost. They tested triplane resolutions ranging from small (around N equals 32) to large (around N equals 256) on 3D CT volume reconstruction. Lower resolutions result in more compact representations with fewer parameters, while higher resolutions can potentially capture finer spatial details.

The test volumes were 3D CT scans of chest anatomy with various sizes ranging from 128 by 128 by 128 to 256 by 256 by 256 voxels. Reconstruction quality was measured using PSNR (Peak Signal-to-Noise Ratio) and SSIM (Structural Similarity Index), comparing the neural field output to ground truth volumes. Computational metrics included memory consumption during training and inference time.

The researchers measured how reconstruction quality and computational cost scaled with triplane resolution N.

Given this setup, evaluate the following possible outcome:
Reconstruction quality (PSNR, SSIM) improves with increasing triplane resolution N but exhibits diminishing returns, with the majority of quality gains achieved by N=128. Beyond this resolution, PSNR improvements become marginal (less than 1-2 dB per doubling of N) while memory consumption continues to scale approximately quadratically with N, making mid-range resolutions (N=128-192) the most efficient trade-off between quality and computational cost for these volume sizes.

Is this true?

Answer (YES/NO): YES